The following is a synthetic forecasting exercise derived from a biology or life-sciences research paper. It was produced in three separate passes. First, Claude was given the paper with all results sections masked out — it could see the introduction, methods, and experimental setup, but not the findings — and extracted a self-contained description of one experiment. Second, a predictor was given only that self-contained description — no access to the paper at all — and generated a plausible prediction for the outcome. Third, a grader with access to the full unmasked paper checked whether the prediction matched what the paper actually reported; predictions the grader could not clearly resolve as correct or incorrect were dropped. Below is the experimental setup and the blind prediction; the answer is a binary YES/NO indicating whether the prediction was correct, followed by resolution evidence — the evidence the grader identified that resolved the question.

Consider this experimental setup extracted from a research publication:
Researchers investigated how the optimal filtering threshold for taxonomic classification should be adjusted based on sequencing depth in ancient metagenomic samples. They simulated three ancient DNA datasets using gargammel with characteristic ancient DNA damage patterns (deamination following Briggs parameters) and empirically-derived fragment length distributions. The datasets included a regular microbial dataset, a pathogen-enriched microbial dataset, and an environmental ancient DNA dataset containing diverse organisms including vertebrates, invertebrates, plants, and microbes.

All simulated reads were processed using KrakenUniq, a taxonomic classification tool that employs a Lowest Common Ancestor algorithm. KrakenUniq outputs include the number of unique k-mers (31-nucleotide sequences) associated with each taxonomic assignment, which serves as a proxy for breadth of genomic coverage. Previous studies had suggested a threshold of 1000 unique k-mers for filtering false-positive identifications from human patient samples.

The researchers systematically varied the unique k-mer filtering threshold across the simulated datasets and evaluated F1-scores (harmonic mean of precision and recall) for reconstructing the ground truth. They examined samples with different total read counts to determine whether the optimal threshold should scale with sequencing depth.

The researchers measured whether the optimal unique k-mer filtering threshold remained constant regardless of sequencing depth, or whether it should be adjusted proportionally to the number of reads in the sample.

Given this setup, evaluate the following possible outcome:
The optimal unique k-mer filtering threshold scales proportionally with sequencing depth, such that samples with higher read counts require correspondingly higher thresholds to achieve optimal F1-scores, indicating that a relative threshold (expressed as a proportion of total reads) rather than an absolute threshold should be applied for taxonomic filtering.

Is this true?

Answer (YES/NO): YES